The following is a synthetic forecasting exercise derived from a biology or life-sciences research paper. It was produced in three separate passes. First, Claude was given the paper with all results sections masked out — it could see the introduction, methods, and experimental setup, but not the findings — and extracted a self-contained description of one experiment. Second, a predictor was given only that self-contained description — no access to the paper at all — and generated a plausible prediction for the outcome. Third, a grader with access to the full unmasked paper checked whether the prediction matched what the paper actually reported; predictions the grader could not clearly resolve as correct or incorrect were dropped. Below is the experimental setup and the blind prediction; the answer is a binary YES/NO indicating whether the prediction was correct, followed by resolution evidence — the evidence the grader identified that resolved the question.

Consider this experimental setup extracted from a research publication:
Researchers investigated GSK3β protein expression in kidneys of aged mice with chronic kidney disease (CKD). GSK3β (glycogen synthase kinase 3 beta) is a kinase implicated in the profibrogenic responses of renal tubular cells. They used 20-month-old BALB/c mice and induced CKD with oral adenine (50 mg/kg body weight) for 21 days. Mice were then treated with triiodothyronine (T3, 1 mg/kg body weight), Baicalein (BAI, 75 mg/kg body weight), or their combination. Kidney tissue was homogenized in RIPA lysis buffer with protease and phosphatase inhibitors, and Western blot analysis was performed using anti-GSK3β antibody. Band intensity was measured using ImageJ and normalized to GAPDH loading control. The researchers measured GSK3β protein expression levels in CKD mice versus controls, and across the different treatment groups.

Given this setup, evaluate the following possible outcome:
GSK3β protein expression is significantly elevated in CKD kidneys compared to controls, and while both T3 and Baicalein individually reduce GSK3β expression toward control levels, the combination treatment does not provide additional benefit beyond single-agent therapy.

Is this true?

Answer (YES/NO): NO